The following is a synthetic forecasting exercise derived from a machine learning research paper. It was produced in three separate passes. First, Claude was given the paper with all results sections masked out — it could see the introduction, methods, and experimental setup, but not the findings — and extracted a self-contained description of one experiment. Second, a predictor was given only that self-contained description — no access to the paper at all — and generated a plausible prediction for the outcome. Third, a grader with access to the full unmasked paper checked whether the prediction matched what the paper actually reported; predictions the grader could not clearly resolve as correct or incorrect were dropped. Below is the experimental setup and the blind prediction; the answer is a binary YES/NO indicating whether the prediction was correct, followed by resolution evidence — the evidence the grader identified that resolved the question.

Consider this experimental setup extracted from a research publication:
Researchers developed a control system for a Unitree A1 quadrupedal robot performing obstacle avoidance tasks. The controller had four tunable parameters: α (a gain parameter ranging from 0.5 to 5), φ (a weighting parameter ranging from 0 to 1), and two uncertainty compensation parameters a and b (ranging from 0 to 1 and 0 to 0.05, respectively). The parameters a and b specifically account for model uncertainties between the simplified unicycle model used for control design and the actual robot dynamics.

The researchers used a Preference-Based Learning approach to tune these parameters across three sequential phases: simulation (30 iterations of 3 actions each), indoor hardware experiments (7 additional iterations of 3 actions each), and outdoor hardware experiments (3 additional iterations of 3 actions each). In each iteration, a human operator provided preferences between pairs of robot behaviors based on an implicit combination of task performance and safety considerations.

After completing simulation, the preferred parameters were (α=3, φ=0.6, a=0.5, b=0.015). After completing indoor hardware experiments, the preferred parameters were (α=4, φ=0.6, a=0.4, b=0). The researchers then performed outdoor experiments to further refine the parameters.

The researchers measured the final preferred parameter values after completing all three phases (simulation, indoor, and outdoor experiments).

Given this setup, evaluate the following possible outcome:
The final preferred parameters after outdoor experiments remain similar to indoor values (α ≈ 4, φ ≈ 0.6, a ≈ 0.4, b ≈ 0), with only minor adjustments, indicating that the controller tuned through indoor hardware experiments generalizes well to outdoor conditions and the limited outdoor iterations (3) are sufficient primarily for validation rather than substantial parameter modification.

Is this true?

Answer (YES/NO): NO